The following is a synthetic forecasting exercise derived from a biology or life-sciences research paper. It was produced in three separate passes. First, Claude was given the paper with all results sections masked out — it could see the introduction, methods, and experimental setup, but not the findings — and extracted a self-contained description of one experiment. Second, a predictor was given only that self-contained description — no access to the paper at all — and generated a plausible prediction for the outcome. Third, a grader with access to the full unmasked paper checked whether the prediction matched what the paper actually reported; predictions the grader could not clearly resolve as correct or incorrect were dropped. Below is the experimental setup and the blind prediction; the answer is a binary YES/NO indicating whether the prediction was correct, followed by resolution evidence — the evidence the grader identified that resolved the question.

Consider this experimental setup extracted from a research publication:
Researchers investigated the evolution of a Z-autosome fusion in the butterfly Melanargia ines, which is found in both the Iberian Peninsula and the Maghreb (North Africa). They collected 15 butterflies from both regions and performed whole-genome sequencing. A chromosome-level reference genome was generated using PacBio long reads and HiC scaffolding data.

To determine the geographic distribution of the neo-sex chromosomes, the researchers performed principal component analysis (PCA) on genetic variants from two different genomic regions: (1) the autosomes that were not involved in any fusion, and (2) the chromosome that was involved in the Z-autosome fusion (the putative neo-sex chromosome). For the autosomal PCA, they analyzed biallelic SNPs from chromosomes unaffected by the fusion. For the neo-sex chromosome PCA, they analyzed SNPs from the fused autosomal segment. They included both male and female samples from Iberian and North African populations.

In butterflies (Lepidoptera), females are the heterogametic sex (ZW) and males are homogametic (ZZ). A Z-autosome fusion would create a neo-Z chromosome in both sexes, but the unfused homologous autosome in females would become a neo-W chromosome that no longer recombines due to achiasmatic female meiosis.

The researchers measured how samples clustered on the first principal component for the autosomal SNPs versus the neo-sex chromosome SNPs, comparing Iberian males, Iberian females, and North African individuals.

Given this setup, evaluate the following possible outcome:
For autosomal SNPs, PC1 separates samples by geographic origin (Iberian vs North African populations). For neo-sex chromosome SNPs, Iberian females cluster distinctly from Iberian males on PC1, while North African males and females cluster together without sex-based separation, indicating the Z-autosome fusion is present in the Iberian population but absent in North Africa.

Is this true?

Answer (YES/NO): YES